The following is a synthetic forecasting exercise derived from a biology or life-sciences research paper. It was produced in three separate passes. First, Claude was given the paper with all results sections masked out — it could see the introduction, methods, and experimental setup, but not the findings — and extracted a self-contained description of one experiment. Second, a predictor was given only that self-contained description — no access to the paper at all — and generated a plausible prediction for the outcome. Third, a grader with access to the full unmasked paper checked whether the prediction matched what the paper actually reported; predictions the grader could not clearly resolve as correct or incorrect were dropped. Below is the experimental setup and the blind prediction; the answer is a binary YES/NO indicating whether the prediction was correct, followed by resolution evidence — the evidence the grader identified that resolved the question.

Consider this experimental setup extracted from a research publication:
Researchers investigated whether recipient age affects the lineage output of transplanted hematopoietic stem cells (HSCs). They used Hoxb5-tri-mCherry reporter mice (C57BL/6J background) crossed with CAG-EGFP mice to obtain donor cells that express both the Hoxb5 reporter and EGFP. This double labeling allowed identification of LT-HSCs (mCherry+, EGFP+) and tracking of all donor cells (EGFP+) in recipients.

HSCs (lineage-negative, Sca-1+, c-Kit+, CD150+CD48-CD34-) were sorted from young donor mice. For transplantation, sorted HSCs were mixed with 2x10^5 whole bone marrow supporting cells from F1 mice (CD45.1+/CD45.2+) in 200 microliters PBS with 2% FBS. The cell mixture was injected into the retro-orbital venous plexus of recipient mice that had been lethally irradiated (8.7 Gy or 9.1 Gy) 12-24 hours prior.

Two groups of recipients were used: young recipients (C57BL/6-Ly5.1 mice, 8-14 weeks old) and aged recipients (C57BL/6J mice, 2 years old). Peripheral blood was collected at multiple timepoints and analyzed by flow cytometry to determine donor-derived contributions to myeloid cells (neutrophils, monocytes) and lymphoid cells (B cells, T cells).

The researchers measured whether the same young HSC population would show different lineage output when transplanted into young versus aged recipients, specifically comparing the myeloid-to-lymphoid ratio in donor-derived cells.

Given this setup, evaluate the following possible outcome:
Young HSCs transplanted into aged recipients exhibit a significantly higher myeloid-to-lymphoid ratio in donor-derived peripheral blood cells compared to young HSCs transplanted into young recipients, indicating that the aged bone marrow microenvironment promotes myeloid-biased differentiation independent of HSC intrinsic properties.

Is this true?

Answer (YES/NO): NO